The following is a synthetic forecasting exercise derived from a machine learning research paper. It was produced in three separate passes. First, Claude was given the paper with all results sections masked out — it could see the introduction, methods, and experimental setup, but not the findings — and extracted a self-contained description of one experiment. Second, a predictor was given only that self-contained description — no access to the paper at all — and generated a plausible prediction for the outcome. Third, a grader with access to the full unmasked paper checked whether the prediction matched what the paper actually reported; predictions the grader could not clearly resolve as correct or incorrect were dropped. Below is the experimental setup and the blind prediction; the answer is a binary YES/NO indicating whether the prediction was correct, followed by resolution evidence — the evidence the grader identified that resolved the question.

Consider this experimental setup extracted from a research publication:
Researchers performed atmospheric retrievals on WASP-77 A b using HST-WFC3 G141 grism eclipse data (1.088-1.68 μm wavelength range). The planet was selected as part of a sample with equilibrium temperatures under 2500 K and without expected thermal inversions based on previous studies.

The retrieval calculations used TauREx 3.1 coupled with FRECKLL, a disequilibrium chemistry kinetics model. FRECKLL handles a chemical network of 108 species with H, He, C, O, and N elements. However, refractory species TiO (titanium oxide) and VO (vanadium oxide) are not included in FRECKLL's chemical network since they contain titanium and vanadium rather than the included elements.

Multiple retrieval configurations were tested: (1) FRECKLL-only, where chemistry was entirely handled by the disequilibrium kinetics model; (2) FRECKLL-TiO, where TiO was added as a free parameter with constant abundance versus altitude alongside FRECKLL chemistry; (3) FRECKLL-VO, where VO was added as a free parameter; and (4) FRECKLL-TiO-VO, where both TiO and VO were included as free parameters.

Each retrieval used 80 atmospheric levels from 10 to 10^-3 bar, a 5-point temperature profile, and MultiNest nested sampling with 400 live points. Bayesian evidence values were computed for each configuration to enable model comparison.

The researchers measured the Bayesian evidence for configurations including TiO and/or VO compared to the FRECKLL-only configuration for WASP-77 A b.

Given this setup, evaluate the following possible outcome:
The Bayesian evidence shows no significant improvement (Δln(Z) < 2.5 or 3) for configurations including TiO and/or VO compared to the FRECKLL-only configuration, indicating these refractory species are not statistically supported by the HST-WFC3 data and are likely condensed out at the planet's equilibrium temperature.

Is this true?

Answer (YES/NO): NO